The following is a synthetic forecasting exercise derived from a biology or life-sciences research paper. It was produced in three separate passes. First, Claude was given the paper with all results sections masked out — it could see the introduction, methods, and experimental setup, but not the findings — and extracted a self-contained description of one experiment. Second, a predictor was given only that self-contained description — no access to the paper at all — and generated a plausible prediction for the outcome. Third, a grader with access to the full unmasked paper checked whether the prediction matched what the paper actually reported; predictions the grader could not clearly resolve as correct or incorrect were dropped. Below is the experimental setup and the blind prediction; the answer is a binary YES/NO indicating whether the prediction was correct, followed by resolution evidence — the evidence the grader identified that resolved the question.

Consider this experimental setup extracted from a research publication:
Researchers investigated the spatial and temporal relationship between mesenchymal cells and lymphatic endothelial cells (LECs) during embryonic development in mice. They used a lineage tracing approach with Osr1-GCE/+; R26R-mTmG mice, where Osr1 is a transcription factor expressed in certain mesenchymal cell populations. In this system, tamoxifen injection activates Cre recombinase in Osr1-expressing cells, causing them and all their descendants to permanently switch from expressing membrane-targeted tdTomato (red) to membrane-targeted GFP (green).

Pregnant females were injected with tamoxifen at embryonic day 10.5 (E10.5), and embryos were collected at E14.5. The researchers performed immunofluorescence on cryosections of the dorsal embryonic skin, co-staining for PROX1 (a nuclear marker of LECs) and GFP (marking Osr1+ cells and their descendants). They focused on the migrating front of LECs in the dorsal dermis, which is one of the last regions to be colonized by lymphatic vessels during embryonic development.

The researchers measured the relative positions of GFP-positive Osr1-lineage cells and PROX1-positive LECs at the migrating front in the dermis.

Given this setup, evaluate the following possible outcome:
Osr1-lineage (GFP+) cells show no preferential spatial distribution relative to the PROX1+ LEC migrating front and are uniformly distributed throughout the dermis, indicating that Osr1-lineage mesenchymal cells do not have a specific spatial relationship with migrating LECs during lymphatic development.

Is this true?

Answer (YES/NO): NO